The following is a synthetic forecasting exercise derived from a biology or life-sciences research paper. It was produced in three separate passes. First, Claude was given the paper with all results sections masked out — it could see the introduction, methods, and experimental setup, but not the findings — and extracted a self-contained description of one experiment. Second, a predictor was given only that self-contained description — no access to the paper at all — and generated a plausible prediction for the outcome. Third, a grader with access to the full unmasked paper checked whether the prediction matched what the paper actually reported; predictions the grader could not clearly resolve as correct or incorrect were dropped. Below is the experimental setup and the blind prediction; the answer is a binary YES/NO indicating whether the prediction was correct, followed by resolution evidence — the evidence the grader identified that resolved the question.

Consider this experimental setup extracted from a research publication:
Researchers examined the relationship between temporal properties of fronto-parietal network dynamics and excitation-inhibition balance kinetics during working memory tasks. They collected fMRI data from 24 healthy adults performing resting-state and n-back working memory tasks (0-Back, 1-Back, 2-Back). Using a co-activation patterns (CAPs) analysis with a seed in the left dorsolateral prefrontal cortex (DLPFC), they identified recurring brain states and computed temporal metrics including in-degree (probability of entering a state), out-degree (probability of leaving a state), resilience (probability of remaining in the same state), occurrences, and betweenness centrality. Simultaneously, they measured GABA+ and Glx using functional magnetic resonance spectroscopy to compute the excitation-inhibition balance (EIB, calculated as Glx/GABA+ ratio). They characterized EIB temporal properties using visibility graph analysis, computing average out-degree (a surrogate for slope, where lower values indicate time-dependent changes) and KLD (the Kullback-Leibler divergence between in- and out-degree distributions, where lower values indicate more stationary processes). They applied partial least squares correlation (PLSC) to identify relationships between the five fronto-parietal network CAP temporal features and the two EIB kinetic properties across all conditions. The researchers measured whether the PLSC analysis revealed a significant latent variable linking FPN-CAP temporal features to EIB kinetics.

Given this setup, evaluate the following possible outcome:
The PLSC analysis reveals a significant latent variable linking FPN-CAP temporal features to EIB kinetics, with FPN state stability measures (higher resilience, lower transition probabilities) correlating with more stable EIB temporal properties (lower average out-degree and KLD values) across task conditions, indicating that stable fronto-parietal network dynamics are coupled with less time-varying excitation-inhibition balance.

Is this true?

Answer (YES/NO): NO